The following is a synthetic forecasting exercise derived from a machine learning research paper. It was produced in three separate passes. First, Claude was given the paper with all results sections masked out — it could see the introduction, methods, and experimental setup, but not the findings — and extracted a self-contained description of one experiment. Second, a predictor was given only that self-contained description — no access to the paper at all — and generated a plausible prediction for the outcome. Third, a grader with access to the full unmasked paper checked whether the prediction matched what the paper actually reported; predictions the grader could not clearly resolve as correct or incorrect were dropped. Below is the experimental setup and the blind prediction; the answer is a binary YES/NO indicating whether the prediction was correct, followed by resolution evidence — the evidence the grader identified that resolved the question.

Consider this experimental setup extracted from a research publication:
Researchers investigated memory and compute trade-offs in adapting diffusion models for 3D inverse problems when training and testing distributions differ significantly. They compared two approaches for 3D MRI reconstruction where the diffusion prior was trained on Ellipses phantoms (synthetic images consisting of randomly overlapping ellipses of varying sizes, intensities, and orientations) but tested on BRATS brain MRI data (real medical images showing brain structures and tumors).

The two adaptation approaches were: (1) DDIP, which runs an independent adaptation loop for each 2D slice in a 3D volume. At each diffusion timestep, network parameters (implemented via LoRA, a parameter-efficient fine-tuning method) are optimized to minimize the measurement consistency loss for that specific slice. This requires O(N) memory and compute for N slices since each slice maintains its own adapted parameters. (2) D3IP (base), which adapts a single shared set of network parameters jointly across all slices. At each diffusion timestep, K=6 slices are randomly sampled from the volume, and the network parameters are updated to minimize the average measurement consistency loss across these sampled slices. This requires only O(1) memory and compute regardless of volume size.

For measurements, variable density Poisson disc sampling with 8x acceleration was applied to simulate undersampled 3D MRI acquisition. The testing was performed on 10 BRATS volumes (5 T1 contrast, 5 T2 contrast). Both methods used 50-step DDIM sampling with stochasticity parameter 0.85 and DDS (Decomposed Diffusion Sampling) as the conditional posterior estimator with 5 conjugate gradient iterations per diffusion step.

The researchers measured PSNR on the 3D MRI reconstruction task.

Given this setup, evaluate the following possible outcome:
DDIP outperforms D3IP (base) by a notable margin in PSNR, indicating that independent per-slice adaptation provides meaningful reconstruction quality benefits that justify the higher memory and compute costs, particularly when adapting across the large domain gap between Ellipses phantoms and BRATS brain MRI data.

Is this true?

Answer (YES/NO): NO